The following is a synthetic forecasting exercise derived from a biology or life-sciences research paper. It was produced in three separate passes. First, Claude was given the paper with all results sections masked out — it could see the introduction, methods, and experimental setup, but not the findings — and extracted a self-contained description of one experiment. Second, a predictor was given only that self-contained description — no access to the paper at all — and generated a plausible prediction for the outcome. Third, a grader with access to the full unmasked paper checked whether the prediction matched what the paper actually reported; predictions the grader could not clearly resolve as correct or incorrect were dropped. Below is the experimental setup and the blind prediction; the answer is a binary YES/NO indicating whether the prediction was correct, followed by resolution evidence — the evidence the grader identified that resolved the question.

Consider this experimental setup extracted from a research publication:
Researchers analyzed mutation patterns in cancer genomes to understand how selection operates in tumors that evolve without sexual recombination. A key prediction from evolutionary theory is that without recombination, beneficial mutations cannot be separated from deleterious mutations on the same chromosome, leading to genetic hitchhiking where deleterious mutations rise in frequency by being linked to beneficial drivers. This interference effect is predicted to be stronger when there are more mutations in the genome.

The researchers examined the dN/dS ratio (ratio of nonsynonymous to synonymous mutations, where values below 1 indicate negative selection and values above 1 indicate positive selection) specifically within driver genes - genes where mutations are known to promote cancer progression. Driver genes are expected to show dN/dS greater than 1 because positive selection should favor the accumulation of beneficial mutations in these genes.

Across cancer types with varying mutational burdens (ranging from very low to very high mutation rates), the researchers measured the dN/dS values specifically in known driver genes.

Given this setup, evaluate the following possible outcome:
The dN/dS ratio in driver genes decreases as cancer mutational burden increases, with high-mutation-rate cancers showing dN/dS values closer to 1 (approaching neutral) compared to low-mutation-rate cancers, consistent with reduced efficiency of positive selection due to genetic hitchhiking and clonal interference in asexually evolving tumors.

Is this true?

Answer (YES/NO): YES